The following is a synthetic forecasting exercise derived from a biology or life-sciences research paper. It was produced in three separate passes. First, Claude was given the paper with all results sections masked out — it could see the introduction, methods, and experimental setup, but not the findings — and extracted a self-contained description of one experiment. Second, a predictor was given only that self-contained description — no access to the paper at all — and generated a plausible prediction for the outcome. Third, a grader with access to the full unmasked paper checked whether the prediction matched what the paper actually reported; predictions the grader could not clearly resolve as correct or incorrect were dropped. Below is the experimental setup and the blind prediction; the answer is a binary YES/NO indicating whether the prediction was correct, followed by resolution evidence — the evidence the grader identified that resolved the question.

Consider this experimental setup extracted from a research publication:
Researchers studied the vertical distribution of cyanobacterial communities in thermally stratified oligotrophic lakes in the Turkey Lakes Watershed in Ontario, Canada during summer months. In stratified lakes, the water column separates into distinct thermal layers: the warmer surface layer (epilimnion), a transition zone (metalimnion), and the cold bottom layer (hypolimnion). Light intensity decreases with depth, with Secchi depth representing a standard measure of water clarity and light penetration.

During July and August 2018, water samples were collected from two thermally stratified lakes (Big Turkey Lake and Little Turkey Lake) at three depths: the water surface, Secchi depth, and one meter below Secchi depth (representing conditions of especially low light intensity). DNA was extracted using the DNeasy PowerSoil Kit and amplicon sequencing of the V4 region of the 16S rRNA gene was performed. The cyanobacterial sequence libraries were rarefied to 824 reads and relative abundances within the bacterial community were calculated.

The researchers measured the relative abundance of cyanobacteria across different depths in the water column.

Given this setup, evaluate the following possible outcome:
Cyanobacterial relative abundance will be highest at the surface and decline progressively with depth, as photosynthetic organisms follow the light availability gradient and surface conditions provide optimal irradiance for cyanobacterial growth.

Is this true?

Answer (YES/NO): NO